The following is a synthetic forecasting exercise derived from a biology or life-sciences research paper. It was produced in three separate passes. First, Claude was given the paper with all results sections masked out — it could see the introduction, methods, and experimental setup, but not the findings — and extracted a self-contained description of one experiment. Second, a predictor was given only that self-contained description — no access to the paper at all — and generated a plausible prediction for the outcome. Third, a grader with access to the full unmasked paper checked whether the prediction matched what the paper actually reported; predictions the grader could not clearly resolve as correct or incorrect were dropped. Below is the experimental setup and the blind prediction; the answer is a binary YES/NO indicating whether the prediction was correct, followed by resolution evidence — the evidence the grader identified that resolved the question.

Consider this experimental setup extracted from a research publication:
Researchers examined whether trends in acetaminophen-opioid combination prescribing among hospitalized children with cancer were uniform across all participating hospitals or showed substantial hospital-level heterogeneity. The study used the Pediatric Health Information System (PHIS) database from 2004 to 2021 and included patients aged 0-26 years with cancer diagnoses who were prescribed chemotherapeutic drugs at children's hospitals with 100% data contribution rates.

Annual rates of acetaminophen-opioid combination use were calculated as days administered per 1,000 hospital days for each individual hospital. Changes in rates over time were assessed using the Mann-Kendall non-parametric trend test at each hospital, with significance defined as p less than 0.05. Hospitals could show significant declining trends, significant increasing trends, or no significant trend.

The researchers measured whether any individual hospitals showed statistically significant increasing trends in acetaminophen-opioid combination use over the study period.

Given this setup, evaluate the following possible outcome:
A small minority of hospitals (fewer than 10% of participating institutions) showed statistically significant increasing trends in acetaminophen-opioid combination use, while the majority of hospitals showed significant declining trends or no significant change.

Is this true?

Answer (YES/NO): NO